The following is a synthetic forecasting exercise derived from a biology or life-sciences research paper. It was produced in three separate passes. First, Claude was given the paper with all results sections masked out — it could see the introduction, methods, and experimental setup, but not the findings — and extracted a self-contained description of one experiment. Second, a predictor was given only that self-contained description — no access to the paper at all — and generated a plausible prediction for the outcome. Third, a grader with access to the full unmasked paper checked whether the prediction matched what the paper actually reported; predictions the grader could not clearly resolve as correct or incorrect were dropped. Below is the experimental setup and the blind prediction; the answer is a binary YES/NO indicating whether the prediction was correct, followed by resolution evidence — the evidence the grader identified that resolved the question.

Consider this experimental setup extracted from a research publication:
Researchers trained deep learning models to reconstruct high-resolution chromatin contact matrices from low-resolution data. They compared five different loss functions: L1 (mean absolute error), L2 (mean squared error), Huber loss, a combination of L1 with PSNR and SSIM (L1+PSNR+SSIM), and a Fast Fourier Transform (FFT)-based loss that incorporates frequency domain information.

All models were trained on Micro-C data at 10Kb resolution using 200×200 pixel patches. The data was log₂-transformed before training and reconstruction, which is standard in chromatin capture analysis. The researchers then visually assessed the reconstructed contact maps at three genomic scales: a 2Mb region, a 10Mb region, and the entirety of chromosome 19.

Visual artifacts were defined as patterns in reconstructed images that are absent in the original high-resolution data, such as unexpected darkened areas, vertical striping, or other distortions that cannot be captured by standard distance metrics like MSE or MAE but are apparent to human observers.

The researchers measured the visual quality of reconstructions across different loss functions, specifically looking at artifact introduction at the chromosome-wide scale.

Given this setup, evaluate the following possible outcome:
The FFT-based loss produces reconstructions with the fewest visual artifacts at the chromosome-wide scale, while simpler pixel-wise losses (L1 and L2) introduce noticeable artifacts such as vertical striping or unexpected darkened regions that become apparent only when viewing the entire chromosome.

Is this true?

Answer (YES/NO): YES